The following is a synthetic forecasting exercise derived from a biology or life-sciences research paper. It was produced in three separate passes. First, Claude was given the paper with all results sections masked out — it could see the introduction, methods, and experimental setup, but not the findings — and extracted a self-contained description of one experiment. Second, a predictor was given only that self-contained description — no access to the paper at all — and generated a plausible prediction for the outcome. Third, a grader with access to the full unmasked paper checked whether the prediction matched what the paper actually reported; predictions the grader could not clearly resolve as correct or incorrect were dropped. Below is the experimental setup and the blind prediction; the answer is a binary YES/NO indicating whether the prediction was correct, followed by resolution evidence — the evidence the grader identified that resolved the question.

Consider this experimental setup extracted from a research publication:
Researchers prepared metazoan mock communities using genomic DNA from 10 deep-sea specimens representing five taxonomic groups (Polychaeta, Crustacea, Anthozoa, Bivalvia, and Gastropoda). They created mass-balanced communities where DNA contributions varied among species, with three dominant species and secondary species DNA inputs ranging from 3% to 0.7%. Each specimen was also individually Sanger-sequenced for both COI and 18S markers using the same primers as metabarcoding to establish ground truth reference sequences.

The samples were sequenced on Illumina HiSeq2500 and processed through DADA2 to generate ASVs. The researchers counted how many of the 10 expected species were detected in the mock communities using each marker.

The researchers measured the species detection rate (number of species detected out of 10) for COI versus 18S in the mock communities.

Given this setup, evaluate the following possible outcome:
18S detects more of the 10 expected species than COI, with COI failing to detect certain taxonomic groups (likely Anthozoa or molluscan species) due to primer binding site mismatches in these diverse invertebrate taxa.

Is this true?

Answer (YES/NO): NO